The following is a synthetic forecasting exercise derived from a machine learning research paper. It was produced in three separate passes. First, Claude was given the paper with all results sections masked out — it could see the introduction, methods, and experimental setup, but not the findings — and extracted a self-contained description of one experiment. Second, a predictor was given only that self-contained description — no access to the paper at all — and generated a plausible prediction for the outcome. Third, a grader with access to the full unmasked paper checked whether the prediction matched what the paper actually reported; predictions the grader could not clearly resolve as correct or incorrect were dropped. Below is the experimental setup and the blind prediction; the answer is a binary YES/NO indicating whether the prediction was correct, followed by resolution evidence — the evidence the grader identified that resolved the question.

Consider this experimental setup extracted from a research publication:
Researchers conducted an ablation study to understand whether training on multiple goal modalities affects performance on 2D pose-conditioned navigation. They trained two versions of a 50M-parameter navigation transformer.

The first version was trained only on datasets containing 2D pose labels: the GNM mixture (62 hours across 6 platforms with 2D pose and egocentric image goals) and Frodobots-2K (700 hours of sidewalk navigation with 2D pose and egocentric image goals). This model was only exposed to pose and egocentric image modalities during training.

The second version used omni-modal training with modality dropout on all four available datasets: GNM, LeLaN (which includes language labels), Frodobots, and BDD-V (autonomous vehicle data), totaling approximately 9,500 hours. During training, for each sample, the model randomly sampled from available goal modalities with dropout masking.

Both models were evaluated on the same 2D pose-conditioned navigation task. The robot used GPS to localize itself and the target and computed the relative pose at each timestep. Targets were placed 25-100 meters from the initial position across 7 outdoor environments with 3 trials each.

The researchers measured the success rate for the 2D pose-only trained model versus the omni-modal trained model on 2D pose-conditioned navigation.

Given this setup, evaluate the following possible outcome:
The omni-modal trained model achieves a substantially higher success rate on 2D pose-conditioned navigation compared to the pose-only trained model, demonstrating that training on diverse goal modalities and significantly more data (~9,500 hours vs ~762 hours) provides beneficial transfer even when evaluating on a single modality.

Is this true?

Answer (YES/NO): NO